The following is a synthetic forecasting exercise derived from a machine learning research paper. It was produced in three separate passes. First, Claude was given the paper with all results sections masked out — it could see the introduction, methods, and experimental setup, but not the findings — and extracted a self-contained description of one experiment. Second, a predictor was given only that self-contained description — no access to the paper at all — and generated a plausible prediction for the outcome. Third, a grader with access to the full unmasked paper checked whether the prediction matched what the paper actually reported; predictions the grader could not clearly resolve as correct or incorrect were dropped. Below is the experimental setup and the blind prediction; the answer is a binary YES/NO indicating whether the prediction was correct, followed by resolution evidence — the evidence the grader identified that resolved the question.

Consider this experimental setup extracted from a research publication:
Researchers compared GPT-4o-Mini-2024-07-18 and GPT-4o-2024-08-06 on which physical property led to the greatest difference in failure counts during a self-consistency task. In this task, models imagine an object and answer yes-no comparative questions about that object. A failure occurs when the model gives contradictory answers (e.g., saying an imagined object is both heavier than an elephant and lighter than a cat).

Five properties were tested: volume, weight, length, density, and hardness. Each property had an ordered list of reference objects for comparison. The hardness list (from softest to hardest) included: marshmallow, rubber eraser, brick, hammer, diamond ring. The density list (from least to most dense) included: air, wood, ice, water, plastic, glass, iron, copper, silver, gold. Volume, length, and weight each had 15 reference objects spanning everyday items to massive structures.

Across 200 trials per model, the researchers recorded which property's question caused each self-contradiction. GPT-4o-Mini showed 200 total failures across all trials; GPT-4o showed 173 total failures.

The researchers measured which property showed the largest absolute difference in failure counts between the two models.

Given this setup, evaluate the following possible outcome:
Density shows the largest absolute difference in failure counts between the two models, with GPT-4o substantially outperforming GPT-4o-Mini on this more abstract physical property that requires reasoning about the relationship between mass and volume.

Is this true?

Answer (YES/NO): YES